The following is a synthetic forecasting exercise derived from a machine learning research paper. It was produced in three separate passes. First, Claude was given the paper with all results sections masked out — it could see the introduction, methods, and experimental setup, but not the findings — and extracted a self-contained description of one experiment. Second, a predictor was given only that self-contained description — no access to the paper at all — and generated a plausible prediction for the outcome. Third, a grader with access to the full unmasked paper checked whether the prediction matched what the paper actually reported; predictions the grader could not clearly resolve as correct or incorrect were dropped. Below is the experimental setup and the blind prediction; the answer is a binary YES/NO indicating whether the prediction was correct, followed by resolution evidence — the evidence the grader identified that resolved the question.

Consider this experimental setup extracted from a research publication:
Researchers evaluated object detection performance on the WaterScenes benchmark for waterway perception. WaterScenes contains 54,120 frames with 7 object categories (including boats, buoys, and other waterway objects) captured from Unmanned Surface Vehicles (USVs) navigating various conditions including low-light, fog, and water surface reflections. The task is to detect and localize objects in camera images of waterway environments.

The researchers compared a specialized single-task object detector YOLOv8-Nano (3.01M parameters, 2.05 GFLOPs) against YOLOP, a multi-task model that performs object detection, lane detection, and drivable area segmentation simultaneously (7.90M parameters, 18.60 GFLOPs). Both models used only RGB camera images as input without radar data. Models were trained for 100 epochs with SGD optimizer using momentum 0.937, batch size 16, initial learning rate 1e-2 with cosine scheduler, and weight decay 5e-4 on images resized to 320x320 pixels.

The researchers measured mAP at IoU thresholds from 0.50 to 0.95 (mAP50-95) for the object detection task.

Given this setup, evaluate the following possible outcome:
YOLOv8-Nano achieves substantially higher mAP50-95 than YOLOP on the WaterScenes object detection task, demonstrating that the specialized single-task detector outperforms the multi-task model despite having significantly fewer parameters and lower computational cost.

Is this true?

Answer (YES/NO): YES